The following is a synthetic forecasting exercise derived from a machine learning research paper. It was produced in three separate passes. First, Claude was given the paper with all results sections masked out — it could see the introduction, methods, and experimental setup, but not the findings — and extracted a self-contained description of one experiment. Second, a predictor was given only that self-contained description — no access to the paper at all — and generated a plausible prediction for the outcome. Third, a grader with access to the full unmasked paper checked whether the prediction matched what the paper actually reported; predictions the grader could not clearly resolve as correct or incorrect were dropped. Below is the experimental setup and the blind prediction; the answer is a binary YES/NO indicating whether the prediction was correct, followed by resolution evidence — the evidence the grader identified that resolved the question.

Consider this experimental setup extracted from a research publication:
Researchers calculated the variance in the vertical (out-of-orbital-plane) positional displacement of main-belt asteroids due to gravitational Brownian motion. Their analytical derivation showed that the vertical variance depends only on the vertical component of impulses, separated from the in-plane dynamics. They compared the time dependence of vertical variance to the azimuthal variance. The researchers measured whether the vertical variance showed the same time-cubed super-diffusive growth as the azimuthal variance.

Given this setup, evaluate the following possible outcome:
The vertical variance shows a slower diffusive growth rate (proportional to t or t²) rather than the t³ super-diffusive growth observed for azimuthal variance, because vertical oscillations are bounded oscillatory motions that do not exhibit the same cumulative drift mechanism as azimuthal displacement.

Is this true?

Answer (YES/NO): YES